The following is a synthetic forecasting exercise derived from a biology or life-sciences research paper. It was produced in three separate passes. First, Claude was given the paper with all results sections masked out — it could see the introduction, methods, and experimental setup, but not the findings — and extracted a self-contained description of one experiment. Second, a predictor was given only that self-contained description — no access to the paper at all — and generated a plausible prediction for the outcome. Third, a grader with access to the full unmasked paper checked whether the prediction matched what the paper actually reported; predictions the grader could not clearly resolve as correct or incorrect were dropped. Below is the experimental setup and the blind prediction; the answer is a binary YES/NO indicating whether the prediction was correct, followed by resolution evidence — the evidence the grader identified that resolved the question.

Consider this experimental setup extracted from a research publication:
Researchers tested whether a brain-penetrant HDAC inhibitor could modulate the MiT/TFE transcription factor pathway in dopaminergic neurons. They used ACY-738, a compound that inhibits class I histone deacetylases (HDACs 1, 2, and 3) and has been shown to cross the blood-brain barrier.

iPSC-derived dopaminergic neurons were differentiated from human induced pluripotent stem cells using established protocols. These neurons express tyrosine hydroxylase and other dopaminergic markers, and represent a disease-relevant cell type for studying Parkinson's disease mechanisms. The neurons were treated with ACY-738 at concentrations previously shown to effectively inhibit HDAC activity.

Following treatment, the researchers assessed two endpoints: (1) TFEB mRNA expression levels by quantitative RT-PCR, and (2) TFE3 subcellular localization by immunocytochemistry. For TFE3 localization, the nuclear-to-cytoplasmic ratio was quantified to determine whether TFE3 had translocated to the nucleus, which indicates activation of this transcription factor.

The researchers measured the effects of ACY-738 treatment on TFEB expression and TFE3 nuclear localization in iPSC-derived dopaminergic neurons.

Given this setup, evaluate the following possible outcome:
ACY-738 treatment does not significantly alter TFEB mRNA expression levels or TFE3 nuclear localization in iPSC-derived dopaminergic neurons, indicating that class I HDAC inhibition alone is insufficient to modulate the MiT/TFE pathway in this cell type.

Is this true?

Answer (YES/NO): NO